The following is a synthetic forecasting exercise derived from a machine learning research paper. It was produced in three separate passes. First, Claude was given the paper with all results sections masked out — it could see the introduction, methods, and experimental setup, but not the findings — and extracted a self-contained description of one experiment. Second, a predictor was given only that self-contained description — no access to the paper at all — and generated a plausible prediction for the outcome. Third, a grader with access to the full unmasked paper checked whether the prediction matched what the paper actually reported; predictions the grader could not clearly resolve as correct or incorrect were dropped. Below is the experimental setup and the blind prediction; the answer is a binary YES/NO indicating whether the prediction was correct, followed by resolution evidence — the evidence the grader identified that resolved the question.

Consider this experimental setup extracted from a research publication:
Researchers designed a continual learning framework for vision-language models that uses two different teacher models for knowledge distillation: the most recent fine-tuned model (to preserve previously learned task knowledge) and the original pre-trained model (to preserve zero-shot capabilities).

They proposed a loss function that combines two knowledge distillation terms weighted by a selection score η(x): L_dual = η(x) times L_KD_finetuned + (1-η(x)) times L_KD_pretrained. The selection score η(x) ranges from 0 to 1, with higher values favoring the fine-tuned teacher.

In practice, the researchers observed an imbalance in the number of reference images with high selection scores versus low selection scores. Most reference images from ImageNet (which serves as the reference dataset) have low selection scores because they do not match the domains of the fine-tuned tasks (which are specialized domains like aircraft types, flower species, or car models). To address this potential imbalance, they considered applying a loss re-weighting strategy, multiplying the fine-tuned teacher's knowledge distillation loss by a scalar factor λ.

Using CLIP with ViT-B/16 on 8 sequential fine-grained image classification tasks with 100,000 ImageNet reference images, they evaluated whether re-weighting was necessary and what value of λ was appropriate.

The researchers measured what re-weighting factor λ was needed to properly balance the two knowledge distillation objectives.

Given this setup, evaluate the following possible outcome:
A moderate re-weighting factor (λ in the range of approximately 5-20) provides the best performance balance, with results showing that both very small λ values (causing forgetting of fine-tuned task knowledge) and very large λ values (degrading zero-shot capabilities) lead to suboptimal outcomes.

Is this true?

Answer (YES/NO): NO